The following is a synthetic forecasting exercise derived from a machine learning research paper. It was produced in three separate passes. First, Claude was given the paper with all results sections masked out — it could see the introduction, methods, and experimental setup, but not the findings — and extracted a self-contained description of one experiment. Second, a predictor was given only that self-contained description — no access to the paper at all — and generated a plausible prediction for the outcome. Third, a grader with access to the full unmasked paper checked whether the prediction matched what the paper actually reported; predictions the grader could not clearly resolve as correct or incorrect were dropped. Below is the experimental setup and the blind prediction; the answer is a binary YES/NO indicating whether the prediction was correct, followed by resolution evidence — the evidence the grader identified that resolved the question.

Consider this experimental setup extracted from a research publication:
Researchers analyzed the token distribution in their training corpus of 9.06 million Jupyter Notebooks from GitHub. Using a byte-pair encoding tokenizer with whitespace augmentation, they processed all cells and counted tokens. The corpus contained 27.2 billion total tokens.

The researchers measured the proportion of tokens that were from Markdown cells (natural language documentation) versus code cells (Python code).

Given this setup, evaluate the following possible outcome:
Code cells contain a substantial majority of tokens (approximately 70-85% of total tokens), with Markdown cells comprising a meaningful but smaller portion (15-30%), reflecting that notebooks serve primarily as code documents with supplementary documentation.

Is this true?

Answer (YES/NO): NO